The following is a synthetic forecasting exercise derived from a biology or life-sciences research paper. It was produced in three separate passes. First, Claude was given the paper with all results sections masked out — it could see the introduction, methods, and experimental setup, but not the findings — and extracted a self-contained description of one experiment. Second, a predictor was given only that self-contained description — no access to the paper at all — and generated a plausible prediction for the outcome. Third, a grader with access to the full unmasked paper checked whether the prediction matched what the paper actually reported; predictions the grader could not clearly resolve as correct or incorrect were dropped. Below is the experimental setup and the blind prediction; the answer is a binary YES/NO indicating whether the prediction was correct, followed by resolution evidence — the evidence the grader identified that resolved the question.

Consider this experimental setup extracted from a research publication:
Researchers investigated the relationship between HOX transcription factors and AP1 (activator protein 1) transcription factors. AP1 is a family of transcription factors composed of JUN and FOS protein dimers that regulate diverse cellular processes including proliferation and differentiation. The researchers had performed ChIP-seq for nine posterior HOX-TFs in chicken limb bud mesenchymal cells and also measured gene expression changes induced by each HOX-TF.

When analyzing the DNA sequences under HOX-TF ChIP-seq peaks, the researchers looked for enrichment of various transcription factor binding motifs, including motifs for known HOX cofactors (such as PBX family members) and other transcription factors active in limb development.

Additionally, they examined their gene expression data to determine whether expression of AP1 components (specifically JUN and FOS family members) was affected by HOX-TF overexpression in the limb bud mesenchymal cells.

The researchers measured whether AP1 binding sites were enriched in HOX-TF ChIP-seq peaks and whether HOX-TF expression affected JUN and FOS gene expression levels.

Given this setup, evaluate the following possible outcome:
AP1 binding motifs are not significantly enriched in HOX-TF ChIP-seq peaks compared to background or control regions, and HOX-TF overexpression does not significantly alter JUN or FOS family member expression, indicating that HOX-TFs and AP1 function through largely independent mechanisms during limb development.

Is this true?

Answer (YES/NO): NO